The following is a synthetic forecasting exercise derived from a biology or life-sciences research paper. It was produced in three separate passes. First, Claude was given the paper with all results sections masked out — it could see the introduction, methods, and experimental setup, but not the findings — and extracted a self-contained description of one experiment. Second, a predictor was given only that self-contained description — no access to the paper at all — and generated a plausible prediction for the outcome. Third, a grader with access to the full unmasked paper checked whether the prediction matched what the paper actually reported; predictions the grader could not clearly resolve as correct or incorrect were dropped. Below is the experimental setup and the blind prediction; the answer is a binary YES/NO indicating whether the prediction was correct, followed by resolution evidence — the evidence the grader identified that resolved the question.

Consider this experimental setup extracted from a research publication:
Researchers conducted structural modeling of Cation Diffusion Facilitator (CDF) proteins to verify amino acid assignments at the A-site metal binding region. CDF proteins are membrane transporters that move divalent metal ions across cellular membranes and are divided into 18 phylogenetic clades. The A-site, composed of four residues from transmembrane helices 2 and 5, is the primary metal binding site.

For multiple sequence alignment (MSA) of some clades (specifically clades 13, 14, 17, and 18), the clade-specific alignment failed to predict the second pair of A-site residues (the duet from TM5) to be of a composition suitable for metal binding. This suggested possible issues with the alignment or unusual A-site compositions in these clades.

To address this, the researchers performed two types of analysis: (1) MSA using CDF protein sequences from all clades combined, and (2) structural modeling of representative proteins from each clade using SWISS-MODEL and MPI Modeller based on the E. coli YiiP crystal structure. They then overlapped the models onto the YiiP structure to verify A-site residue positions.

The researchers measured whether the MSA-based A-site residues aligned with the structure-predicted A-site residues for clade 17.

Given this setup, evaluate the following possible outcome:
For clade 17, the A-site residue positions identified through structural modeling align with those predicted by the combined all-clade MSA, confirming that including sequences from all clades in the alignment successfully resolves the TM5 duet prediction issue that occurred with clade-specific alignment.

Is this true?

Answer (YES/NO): NO